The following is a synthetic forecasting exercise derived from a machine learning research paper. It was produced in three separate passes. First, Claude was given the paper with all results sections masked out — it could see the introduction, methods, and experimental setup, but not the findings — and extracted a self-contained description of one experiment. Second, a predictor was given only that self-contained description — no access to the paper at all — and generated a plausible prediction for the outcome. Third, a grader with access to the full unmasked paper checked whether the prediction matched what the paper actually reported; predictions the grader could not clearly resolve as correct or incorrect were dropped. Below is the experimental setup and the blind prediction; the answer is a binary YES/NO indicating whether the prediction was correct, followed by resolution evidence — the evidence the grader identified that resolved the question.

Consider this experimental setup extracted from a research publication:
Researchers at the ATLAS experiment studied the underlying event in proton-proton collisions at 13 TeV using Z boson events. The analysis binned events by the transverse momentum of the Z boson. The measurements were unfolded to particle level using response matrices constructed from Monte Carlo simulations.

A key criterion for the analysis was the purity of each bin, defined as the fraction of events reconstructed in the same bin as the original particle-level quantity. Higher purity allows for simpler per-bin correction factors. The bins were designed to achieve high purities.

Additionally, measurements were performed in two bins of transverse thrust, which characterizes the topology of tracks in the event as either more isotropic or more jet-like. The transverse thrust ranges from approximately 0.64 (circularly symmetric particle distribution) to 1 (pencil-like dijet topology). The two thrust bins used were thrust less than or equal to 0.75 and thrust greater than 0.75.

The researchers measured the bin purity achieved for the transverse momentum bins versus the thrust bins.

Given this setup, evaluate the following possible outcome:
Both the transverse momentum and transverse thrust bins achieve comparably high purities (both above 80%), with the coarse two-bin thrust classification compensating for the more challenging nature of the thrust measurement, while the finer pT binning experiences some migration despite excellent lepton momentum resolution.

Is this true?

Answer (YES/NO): YES